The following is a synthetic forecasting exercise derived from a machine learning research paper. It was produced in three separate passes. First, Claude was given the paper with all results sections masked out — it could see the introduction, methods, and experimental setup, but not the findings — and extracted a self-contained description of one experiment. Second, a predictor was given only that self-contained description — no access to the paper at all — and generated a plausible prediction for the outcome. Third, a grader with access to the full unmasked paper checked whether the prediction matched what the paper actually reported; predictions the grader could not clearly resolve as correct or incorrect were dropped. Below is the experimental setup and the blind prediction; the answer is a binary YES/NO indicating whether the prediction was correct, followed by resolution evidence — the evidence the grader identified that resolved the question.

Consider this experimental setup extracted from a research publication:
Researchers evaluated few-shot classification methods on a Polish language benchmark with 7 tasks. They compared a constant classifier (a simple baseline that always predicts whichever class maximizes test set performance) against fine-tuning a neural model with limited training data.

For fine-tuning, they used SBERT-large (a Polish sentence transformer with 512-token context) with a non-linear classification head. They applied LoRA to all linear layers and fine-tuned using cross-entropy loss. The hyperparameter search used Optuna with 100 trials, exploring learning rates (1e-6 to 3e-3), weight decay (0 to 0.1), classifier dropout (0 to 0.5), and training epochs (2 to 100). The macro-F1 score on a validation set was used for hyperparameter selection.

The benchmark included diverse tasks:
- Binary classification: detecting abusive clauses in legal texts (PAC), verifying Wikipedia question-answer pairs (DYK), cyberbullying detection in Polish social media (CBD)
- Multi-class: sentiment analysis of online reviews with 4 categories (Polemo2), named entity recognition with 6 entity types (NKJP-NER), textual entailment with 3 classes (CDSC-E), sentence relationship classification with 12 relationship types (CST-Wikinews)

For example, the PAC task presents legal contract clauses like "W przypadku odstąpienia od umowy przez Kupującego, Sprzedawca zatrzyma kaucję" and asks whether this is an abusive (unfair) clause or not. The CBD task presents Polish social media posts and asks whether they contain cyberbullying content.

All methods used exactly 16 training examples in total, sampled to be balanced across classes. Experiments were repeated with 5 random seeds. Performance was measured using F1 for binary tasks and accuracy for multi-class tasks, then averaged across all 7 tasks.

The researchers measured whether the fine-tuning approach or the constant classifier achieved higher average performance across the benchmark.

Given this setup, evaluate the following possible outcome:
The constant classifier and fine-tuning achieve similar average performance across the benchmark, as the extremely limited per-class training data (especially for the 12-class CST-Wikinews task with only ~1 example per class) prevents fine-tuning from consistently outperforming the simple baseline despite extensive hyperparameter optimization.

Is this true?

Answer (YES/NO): NO